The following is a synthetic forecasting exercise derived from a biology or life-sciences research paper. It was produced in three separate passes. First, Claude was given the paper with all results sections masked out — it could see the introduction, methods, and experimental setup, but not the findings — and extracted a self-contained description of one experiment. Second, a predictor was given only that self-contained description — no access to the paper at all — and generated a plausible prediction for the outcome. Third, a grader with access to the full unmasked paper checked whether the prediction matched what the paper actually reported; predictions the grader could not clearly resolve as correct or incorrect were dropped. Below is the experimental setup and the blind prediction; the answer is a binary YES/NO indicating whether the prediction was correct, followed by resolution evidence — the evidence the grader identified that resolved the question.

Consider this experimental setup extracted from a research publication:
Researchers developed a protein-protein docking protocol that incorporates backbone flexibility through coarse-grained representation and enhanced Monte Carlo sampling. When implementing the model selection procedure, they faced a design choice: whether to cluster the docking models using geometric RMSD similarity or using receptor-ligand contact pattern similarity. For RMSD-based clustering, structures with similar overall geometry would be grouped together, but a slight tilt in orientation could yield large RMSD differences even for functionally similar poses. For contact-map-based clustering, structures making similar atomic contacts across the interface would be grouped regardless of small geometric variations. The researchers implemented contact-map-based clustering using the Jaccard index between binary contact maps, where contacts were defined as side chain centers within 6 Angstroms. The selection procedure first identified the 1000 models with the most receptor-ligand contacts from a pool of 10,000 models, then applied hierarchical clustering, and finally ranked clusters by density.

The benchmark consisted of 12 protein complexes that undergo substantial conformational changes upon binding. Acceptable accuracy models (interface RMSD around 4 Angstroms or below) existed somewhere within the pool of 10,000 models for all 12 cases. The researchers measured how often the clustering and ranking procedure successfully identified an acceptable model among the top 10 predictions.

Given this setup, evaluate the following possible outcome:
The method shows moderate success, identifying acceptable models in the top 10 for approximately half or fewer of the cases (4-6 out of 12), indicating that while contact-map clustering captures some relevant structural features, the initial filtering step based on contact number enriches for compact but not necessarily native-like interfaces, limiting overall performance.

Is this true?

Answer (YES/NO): YES